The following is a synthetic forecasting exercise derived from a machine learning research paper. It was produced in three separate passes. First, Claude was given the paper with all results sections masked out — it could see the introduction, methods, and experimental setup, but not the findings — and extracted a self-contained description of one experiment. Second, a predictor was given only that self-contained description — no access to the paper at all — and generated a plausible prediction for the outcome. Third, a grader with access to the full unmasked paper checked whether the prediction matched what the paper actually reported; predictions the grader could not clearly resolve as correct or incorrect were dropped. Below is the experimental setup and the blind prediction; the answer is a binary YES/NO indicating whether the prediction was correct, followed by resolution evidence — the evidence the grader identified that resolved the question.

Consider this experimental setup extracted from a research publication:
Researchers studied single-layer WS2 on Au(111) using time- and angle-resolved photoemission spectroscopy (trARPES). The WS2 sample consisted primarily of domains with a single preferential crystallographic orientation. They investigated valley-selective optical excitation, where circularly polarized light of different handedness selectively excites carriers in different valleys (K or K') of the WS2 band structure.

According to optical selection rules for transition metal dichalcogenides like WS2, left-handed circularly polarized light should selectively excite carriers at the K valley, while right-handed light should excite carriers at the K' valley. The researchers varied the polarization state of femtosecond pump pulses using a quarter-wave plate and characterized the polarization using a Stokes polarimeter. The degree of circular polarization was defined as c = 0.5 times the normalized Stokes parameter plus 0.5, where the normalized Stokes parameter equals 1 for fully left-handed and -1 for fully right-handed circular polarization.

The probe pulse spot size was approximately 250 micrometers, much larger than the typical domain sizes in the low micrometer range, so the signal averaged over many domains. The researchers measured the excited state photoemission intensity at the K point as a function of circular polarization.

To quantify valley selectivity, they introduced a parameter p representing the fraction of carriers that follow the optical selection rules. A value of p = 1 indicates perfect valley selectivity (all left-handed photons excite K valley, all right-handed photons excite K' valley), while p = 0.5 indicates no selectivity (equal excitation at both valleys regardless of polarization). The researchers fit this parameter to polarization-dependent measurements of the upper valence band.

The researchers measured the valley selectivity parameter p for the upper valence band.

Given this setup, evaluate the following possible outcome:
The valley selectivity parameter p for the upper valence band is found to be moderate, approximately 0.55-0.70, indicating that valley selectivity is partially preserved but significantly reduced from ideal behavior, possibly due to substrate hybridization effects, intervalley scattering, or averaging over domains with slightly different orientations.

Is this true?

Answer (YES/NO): NO